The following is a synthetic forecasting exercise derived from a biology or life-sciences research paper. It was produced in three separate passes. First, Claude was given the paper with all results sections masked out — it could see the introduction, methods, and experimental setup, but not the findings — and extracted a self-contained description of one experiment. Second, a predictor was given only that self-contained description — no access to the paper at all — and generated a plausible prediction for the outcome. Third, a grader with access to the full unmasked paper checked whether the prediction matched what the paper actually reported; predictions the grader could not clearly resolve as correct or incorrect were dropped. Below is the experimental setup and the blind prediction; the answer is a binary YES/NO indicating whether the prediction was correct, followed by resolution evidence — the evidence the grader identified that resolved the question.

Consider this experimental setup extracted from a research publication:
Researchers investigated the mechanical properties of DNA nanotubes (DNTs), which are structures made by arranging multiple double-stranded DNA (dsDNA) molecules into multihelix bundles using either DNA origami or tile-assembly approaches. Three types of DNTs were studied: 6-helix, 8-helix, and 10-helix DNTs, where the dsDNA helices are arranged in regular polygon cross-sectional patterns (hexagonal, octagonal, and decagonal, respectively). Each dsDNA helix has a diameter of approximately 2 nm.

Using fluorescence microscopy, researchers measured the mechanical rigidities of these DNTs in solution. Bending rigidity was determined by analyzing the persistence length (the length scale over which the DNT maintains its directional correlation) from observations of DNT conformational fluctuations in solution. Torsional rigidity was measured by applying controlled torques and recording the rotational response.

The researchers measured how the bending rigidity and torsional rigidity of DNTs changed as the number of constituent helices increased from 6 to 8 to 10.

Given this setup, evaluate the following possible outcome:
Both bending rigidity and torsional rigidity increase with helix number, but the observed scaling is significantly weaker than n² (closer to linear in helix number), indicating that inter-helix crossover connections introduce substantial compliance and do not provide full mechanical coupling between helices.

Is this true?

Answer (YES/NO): NO